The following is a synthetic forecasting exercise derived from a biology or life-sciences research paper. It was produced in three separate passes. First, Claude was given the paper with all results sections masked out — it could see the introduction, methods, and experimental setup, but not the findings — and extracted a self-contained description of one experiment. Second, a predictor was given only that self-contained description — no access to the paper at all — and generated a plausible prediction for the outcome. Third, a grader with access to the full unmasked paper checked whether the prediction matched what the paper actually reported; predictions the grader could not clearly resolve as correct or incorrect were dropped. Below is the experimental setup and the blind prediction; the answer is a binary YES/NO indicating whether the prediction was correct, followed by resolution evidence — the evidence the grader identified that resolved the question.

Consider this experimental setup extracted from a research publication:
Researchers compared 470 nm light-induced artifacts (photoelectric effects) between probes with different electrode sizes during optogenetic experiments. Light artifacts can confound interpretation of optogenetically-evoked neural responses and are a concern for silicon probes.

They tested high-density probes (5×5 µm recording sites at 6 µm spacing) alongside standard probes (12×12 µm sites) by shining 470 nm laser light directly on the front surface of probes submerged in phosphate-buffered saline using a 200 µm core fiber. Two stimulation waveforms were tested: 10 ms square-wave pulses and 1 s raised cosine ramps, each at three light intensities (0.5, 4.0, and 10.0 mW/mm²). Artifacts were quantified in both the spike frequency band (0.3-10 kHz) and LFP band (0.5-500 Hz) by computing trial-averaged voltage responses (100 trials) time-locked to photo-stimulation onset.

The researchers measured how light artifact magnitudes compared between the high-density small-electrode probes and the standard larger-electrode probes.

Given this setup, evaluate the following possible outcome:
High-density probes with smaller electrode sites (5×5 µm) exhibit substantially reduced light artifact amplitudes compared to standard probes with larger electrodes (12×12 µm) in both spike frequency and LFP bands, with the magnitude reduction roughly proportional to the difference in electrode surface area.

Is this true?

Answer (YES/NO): NO